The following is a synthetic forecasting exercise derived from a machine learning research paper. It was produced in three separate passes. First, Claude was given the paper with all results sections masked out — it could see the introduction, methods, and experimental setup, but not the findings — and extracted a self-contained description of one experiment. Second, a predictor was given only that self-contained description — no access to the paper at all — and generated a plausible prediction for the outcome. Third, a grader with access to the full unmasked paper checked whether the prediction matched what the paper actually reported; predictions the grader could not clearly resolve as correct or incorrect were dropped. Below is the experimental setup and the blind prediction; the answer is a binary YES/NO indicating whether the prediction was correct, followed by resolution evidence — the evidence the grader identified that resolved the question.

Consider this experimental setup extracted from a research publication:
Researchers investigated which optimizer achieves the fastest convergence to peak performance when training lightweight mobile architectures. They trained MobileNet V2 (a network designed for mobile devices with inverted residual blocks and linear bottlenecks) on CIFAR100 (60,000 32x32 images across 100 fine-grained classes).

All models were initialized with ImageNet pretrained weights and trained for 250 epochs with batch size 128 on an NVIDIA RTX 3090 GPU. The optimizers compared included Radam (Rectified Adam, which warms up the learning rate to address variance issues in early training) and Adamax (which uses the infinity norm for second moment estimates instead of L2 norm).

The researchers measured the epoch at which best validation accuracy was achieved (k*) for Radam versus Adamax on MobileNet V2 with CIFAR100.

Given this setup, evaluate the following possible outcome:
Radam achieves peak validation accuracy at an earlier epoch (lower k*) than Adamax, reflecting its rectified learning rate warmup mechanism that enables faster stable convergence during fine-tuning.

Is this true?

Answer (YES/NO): NO